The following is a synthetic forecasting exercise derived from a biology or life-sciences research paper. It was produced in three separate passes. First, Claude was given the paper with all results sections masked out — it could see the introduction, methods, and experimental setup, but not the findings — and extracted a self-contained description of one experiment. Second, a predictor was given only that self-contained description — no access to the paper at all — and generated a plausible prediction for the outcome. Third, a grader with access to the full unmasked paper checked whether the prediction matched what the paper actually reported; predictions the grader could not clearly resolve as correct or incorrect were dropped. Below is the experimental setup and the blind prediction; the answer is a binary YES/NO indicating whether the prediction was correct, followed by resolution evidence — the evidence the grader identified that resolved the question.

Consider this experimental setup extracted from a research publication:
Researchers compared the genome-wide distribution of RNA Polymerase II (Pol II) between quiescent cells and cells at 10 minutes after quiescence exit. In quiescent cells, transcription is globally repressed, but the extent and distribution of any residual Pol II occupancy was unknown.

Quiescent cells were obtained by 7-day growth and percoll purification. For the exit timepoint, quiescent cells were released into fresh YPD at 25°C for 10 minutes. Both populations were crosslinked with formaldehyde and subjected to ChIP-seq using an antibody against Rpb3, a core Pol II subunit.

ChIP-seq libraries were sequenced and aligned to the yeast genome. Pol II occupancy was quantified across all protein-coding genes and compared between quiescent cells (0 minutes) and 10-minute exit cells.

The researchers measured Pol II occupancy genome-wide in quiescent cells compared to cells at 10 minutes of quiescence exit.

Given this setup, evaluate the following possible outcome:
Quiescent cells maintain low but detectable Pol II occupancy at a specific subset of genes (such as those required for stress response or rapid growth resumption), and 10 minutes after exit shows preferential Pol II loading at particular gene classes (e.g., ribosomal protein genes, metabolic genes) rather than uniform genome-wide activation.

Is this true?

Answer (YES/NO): NO